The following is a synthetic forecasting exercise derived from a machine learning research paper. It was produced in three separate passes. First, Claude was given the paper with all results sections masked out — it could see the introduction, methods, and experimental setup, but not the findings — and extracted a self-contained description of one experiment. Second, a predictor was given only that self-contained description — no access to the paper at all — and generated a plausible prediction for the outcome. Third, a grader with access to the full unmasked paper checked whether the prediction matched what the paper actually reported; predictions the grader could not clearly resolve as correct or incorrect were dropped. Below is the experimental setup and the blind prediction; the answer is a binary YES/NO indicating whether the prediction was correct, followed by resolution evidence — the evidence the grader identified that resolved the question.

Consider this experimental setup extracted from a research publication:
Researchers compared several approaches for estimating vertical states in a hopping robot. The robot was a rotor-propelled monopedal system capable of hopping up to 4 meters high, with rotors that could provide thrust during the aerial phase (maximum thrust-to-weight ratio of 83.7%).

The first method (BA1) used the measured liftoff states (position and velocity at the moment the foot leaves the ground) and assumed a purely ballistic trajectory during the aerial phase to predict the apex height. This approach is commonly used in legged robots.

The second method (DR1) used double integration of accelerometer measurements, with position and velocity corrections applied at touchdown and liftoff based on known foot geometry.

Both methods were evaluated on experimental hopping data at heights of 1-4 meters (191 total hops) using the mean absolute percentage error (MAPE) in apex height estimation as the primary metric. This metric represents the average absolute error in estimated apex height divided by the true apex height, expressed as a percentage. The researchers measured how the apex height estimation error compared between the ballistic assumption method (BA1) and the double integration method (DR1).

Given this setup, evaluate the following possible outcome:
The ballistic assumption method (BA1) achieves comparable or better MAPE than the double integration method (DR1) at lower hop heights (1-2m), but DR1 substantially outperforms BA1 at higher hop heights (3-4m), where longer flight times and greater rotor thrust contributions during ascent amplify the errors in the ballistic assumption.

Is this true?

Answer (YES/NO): NO